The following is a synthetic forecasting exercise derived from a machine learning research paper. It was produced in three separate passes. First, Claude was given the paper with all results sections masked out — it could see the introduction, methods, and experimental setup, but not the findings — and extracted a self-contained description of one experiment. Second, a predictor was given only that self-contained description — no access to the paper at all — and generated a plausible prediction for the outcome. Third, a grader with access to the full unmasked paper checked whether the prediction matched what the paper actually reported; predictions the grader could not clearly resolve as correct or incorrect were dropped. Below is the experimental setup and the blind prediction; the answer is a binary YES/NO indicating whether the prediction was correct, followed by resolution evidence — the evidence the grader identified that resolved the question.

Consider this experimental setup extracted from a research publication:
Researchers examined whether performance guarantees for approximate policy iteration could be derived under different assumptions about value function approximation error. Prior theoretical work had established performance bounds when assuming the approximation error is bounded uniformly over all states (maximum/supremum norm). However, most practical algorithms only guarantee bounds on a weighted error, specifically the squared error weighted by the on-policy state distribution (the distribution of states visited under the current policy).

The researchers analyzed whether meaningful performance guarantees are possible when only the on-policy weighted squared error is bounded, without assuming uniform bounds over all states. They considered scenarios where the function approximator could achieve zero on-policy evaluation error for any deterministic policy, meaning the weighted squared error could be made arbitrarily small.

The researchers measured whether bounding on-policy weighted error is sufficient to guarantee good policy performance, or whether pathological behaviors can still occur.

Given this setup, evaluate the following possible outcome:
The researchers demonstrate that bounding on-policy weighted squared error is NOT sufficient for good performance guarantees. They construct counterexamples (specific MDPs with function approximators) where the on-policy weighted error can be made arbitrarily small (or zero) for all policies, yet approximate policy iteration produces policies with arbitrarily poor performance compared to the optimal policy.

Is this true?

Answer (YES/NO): YES